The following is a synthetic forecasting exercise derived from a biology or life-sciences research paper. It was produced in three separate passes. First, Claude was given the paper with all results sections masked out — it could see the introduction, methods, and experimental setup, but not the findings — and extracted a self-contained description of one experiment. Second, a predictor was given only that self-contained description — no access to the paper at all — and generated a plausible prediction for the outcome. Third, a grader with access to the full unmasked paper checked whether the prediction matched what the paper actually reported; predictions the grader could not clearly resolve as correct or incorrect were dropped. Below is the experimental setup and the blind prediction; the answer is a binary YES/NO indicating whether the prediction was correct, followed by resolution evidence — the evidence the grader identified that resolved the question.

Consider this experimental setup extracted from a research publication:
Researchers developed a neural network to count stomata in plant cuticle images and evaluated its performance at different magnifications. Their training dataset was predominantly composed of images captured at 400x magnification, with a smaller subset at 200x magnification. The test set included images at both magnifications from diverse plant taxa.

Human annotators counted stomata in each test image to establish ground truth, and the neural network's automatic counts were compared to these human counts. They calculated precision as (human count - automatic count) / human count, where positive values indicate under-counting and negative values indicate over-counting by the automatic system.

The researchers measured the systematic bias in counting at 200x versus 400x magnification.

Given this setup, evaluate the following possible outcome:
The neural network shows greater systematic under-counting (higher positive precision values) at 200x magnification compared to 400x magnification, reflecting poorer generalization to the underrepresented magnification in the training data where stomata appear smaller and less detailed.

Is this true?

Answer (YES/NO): YES